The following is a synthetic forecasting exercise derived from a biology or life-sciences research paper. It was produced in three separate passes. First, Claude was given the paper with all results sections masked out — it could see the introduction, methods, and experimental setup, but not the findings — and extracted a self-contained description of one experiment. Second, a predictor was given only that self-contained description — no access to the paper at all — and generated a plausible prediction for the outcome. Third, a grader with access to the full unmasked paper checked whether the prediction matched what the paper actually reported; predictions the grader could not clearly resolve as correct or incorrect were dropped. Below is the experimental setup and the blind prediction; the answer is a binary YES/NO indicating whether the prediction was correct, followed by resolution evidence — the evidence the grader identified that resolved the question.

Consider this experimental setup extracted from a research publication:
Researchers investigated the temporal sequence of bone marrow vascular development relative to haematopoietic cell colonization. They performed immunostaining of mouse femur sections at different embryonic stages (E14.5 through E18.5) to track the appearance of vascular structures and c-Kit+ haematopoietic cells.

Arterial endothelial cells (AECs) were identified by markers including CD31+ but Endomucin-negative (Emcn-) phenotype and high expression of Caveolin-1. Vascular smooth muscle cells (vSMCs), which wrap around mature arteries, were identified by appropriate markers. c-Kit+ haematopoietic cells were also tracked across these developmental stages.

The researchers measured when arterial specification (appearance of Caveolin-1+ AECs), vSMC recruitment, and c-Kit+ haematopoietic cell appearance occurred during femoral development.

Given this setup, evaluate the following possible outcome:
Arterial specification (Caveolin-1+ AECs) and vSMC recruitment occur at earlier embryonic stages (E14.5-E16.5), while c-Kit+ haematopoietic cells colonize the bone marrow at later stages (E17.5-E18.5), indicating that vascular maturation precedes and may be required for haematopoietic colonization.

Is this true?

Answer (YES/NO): NO